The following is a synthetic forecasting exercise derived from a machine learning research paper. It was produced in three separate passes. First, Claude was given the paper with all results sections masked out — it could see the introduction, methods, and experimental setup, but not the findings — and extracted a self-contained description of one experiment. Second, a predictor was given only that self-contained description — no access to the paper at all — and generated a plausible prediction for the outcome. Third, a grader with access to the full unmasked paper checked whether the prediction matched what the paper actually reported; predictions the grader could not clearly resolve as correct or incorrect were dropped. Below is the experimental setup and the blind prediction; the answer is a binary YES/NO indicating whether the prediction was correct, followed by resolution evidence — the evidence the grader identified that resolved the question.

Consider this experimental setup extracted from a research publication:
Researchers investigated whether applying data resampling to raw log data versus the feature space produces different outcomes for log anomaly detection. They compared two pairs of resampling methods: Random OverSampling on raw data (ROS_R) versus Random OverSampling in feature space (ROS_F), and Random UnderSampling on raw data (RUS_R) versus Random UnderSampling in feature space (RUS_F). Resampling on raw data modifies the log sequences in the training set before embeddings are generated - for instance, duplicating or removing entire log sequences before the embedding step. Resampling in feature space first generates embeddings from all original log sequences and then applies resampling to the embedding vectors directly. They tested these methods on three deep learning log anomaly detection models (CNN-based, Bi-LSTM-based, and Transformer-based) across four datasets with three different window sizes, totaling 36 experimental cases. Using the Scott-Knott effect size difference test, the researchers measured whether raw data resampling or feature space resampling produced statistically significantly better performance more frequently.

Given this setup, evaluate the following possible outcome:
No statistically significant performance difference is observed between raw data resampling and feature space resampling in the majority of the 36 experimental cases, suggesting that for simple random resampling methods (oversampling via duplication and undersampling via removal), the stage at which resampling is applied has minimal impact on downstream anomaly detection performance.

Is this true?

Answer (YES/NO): NO